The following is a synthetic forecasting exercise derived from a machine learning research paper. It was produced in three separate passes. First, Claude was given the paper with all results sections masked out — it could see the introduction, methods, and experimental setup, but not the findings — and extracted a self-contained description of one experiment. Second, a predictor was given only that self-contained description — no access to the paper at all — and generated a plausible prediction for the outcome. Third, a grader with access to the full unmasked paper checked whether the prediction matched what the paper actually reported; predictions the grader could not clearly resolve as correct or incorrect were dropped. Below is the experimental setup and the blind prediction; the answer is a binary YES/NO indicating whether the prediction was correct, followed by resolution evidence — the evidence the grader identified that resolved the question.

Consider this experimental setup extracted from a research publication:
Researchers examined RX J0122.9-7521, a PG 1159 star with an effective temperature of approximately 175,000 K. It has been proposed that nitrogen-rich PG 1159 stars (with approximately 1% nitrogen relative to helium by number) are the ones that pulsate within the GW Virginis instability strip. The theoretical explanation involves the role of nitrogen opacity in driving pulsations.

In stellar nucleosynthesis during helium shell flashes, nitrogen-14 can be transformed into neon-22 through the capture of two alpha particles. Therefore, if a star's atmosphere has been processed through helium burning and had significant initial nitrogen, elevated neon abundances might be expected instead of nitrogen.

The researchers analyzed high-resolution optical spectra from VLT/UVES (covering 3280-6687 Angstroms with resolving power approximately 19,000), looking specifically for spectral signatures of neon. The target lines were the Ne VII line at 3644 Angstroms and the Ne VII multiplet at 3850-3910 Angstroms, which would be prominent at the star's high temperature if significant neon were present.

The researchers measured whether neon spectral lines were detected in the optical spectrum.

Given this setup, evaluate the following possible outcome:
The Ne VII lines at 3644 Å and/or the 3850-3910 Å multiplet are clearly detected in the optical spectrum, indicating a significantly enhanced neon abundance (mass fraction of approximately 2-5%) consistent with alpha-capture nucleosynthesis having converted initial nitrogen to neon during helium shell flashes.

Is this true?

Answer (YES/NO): NO